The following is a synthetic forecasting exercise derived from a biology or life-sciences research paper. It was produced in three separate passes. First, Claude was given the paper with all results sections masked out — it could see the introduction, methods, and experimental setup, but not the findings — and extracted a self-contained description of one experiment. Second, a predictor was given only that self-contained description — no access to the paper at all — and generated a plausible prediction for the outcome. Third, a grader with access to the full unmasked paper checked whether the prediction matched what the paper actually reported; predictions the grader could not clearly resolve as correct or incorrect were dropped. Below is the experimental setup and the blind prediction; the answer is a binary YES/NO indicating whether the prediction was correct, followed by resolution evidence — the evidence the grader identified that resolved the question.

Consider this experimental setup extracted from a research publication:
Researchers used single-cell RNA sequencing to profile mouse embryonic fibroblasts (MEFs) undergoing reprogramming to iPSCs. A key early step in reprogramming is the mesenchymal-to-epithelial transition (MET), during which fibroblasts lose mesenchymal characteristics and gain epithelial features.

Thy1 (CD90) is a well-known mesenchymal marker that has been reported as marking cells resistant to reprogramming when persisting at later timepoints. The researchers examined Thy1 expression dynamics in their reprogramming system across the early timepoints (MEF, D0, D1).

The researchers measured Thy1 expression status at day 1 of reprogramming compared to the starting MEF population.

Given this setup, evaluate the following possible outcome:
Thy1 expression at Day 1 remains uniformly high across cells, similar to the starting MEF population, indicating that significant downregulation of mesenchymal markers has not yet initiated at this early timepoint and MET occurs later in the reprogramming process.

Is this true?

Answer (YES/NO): NO